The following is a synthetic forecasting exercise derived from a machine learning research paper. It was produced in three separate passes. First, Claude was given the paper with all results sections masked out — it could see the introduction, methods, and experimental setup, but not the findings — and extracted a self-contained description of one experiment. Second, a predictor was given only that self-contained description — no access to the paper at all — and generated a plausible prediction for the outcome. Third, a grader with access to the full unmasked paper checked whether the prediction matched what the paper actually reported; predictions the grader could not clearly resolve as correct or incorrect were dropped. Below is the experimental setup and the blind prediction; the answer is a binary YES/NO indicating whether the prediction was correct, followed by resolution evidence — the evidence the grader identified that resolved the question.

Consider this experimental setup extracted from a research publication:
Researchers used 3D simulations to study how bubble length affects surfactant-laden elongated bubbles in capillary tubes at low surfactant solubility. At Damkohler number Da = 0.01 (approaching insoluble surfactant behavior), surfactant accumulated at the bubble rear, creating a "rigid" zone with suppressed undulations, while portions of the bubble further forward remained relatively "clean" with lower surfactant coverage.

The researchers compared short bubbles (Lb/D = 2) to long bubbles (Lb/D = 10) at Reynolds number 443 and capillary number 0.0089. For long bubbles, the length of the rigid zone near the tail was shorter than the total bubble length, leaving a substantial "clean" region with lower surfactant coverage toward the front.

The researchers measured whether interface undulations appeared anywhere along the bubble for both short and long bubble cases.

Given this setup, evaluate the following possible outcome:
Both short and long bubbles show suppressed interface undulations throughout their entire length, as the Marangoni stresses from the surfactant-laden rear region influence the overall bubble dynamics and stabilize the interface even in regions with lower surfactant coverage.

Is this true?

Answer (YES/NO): NO